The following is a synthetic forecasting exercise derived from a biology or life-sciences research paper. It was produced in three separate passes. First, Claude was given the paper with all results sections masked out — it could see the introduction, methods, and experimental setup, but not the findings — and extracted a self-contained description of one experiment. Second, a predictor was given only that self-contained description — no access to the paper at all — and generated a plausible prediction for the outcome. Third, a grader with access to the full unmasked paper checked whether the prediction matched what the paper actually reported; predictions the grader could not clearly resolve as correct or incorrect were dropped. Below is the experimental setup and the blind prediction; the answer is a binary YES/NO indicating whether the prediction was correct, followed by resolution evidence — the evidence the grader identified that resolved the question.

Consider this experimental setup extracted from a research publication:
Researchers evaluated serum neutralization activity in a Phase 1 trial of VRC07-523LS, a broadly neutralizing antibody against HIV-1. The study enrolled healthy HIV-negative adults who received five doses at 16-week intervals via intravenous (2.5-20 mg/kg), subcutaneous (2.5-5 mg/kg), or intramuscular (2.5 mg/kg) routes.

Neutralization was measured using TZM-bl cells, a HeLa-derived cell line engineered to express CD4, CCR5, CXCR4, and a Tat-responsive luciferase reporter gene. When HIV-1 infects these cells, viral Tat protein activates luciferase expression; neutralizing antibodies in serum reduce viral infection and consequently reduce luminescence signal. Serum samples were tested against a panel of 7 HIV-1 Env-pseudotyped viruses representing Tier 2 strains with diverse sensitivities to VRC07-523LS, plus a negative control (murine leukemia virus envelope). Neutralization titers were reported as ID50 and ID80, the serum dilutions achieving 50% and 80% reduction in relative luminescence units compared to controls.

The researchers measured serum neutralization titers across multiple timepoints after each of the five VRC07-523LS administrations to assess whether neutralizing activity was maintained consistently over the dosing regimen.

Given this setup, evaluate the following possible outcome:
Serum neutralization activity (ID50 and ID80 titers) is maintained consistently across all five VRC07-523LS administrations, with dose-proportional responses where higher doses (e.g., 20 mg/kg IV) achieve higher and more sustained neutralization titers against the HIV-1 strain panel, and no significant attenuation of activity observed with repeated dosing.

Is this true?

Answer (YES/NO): YES